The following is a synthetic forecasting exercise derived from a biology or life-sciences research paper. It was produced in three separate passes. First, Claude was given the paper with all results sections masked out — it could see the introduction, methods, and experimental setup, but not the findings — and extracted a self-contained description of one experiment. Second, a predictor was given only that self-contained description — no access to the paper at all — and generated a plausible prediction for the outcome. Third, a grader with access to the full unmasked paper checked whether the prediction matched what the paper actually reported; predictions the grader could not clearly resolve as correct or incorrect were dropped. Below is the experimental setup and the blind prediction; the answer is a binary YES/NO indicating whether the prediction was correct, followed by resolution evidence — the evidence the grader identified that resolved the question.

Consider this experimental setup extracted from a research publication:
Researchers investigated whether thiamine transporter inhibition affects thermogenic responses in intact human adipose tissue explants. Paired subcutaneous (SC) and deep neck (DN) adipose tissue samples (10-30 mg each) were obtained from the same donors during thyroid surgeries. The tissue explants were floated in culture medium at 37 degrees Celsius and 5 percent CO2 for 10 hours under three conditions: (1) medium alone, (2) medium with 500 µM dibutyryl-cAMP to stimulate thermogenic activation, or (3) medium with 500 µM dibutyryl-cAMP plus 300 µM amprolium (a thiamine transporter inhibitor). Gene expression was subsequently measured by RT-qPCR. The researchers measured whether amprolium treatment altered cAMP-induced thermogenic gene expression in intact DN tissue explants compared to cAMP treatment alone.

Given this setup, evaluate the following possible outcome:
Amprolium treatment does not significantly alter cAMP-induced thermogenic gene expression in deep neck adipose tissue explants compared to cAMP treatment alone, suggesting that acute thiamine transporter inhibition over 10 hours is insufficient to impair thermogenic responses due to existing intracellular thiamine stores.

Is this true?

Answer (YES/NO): NO